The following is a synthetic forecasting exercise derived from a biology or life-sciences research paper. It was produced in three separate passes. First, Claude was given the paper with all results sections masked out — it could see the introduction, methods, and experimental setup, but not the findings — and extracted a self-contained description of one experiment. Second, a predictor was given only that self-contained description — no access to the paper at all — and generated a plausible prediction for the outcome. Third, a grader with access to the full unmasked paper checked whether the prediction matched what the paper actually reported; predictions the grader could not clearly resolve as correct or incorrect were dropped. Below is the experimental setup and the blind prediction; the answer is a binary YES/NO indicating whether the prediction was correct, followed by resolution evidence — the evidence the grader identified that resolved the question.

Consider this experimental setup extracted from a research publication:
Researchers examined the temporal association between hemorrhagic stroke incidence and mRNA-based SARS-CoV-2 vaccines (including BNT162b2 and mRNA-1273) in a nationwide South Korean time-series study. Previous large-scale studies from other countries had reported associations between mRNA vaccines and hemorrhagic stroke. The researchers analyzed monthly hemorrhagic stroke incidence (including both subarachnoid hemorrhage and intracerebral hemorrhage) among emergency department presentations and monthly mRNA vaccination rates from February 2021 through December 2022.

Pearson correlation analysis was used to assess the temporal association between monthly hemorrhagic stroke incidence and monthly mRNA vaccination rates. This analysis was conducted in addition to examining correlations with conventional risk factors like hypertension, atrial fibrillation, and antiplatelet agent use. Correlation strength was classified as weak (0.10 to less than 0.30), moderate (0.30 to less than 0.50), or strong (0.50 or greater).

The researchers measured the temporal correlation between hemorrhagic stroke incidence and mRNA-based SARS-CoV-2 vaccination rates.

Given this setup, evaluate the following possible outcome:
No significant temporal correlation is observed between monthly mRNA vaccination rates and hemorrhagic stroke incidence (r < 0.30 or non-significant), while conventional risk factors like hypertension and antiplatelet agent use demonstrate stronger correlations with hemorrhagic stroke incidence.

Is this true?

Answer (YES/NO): YES